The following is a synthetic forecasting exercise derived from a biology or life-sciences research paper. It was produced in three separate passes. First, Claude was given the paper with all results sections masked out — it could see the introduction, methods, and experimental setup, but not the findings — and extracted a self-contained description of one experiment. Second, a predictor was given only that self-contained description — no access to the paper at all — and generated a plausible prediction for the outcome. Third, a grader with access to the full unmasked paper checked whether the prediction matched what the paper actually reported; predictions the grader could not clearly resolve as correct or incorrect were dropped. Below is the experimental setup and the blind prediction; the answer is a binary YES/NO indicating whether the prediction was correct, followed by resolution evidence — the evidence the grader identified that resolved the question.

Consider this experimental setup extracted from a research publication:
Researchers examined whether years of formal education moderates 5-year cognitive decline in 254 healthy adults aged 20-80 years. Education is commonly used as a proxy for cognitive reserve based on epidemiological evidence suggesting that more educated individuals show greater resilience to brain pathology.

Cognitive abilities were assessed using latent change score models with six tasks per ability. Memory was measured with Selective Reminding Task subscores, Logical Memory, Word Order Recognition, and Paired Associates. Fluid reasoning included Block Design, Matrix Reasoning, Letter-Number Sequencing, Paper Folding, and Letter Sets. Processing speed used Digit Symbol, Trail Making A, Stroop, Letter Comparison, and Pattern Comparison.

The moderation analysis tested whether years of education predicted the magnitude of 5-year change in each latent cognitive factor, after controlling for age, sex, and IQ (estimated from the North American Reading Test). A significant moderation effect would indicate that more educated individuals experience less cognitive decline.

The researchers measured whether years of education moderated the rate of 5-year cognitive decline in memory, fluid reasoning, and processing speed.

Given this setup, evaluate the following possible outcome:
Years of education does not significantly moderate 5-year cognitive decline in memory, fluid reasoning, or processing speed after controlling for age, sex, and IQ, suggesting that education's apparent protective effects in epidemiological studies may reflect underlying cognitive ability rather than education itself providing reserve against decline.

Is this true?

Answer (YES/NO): YES